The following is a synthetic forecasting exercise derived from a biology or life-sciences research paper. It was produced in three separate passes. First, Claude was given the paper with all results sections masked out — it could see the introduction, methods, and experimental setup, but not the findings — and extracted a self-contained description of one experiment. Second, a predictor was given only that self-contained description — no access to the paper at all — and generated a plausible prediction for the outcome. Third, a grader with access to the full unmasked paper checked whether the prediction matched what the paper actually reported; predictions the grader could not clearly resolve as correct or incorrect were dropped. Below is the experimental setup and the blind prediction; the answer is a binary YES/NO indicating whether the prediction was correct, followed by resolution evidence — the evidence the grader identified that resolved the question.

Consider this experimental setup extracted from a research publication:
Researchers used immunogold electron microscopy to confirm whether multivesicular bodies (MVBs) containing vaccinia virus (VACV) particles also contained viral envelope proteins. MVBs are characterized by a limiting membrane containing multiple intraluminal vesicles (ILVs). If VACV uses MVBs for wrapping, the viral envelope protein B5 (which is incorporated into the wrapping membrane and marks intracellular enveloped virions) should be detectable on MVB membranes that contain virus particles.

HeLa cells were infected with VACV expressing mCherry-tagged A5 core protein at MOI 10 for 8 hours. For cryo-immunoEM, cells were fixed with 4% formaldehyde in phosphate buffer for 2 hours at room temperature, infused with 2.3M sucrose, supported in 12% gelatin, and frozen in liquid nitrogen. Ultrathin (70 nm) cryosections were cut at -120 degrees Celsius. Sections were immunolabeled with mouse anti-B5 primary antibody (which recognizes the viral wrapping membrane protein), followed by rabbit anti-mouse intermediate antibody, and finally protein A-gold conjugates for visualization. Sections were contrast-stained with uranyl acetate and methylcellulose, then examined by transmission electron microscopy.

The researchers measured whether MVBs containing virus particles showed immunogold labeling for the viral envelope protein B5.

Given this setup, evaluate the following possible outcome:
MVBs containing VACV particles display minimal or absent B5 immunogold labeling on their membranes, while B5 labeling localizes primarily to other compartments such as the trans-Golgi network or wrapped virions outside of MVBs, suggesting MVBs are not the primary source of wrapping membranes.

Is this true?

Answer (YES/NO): NO